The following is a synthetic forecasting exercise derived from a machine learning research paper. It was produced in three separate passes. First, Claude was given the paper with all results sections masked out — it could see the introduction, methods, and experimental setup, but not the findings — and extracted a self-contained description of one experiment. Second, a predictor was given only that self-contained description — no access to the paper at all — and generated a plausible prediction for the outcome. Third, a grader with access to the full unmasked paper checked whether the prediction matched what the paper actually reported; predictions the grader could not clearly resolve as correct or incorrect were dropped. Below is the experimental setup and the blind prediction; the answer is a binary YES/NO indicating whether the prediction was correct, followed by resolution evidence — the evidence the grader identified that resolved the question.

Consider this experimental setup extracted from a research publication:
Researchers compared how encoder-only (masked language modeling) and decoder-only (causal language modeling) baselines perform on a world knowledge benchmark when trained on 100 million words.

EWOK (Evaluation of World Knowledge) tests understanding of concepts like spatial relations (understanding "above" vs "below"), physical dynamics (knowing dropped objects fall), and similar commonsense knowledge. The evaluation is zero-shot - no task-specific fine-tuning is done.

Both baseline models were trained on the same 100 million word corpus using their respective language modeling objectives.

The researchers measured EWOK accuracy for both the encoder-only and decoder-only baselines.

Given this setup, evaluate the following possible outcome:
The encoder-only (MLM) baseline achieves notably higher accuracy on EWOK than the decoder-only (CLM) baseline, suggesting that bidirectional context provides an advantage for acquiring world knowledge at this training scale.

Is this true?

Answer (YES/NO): NO